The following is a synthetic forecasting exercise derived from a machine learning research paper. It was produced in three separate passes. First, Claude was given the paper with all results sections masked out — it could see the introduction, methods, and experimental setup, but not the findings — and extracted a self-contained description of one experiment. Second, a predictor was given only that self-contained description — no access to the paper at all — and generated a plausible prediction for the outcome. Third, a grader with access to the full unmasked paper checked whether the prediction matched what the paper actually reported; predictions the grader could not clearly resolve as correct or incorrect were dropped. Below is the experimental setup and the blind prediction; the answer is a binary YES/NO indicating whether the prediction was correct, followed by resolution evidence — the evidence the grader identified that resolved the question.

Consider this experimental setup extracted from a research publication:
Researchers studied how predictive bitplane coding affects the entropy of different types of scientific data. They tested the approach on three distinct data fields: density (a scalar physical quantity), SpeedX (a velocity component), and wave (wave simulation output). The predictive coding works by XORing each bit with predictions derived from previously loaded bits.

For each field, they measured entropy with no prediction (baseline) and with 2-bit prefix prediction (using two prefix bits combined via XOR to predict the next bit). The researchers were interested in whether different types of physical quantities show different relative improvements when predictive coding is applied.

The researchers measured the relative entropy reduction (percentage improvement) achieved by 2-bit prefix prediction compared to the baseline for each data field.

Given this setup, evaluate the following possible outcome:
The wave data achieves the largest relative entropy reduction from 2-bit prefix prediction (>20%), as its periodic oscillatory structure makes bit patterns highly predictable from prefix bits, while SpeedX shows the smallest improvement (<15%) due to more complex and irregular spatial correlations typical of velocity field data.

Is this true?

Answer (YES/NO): NO